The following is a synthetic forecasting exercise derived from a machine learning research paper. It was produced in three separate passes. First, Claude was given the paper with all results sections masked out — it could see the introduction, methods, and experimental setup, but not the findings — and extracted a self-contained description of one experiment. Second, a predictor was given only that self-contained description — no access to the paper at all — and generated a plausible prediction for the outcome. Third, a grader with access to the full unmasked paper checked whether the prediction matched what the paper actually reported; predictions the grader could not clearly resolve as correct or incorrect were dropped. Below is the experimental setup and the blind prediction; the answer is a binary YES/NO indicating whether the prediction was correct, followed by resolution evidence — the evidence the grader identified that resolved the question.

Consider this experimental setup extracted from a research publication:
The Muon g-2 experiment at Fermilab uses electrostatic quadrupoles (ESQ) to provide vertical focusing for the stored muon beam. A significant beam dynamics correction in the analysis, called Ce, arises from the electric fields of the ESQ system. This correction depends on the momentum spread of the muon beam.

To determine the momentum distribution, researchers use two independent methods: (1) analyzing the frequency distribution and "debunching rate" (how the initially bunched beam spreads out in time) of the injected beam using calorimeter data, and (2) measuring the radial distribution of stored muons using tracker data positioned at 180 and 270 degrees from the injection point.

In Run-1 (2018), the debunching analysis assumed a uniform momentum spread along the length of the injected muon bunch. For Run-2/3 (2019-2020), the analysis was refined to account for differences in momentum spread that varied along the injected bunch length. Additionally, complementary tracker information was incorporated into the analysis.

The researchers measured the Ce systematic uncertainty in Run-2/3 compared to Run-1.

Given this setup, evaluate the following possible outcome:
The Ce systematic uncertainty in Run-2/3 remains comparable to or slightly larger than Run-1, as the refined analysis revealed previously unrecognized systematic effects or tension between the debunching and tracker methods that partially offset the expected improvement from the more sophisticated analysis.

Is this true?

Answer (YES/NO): NO